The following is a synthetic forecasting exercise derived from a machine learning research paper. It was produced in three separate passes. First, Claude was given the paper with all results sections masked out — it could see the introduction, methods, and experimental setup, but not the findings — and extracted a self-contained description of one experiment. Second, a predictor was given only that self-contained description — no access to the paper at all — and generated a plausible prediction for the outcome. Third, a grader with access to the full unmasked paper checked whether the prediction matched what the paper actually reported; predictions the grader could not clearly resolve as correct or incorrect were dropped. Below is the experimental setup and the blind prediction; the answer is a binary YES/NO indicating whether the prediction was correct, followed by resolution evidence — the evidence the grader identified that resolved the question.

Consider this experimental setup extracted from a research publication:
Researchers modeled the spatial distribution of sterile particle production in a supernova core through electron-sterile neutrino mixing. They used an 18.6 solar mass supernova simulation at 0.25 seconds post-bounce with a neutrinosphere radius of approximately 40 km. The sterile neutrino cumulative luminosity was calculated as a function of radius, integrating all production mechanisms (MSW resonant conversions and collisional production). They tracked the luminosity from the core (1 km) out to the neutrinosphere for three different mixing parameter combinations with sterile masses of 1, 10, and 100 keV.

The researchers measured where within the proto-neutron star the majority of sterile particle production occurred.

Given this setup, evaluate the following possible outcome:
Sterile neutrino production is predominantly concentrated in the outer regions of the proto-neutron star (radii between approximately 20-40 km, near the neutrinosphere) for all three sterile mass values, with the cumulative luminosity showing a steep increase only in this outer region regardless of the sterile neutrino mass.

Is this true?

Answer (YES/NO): NO